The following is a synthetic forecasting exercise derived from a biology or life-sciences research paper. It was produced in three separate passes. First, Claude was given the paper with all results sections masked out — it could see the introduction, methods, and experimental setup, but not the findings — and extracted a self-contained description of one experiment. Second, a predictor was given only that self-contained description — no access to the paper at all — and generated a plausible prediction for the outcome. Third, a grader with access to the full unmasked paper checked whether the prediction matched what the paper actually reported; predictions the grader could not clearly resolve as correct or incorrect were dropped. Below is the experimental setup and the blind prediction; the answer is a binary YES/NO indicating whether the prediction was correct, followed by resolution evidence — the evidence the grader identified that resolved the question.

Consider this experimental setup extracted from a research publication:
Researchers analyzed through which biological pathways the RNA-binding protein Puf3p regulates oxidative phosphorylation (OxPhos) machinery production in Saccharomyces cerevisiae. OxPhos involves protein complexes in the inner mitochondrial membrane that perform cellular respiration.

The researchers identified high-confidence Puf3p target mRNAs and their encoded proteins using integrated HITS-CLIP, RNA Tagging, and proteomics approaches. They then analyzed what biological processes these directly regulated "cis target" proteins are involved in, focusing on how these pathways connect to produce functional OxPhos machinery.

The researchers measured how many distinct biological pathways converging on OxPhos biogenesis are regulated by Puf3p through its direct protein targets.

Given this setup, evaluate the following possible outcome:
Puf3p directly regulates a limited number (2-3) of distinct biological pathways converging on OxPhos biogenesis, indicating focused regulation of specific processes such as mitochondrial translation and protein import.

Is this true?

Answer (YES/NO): YES